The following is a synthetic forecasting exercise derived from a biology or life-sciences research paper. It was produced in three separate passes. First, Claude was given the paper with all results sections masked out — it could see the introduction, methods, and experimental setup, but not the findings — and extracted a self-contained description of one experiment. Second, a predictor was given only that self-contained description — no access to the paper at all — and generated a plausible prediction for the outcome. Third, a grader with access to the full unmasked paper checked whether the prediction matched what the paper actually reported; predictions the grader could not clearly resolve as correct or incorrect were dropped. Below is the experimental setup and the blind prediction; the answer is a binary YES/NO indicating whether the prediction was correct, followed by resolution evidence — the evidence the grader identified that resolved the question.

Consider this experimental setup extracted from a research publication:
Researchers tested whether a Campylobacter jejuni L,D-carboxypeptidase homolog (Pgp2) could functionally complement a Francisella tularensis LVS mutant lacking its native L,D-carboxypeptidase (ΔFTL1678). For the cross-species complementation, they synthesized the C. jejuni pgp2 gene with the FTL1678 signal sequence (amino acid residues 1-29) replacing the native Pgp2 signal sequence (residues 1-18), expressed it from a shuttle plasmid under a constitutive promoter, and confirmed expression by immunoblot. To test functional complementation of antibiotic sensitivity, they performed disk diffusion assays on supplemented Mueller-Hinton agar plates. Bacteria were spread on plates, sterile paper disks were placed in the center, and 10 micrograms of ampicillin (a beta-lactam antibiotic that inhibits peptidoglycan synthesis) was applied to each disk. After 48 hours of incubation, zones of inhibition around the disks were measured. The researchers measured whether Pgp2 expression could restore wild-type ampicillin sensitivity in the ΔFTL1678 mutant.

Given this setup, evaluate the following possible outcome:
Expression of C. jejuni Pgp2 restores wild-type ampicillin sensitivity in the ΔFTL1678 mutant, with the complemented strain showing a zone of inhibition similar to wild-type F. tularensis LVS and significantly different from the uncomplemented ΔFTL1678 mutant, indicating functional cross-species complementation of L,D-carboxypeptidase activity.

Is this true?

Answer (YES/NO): YES